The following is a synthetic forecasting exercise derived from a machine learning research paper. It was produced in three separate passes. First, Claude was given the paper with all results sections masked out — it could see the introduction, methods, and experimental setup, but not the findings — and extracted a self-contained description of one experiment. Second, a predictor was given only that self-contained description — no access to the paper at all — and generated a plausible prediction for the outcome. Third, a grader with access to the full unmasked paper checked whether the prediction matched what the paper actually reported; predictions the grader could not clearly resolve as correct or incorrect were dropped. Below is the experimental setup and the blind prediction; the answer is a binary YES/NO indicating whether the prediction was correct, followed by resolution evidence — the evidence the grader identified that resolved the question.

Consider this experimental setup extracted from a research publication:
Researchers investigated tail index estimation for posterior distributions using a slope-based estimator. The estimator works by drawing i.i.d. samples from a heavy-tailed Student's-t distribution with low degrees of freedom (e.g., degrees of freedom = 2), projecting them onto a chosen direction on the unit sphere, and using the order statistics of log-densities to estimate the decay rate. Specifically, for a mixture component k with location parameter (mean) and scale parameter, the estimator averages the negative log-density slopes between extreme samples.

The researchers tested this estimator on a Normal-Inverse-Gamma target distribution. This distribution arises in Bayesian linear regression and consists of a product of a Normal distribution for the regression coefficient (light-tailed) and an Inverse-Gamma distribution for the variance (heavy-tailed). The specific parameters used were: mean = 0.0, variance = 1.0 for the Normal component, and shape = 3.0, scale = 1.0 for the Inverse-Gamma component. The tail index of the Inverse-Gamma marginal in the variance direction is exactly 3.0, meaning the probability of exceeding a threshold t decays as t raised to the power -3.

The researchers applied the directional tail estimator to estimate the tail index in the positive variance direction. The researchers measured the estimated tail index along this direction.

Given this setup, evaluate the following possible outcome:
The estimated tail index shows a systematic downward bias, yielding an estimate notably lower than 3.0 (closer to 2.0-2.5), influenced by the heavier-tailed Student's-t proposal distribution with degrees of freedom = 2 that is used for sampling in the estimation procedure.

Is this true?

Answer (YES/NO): NO